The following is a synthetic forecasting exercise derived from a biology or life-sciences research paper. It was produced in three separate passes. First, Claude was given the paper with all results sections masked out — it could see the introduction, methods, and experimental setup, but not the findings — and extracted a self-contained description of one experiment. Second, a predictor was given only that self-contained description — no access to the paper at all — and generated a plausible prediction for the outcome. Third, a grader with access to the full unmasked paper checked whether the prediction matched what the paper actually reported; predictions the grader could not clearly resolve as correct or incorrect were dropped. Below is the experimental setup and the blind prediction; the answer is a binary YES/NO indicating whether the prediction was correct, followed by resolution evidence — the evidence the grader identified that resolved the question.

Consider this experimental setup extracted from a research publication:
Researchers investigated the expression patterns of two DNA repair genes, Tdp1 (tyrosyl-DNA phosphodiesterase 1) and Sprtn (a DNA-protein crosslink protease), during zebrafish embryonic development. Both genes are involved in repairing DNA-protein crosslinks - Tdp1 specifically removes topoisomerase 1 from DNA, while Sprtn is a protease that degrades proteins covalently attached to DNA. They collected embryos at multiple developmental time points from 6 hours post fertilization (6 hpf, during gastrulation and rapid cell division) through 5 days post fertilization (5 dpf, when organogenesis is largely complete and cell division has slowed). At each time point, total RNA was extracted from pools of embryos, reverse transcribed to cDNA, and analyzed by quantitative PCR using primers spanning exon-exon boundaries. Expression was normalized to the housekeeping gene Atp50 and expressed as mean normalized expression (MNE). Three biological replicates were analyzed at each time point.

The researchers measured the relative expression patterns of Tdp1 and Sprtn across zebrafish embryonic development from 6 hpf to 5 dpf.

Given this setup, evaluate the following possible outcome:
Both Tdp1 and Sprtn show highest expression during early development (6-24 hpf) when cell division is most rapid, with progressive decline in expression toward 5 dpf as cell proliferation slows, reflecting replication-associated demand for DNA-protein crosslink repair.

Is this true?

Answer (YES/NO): YES